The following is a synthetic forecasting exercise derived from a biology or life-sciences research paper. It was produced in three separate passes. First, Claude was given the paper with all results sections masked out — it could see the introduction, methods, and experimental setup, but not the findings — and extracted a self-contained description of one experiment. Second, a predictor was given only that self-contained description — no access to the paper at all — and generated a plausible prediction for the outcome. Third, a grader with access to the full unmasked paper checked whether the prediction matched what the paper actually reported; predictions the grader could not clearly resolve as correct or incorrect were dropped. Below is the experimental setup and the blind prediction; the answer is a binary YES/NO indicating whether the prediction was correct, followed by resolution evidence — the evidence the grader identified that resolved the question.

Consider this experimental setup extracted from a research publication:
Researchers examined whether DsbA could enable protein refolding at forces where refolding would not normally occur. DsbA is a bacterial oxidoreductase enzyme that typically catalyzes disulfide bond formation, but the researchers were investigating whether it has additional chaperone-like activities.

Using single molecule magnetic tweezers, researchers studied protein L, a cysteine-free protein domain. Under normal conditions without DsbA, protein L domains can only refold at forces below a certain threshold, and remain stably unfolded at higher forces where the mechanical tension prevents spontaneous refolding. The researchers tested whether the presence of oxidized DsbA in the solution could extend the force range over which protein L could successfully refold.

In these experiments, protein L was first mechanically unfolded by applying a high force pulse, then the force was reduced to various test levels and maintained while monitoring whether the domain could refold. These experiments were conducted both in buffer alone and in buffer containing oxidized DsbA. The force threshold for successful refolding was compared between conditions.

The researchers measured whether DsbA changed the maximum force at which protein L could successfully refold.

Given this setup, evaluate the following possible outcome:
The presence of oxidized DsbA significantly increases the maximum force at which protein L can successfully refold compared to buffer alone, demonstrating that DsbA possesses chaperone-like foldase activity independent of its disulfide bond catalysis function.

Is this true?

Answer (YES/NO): YES